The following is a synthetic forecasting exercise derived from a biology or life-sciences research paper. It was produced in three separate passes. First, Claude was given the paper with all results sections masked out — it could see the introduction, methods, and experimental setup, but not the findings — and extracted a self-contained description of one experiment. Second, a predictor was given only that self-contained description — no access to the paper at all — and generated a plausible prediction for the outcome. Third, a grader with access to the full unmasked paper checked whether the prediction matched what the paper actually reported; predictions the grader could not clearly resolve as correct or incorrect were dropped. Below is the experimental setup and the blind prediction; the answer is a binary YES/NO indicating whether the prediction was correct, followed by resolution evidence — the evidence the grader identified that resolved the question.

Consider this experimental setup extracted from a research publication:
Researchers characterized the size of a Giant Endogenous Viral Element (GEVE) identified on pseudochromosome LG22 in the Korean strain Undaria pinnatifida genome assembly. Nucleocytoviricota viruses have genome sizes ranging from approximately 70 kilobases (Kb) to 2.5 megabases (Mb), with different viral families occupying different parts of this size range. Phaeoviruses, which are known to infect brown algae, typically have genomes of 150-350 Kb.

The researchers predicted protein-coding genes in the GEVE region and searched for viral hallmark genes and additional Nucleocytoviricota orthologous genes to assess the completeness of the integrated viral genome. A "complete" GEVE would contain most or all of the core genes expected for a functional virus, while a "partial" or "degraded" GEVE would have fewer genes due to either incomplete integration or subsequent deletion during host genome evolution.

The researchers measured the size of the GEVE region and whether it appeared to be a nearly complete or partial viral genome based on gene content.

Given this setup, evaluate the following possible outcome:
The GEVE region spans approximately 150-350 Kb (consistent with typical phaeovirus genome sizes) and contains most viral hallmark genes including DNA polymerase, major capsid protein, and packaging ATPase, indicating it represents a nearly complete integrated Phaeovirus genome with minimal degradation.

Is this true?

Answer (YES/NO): NO